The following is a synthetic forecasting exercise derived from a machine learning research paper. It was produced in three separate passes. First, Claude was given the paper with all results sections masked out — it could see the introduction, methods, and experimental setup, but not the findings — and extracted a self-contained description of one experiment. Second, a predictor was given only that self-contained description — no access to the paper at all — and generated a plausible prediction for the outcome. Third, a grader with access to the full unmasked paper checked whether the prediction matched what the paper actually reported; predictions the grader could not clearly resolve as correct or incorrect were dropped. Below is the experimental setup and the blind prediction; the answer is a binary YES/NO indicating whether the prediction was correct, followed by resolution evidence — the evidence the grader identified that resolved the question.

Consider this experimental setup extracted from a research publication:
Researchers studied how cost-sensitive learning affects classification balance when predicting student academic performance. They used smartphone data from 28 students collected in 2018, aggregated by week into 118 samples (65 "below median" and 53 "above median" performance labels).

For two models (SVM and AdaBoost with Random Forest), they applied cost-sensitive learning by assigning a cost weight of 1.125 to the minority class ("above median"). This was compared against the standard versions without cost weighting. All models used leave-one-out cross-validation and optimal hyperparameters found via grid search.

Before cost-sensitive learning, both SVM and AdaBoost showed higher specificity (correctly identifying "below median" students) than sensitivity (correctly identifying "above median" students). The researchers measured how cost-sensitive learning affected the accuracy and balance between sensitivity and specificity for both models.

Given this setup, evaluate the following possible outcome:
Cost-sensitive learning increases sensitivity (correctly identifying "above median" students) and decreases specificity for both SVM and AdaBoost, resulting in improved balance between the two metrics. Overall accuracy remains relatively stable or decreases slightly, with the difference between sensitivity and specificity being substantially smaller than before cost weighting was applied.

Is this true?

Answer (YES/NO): NO